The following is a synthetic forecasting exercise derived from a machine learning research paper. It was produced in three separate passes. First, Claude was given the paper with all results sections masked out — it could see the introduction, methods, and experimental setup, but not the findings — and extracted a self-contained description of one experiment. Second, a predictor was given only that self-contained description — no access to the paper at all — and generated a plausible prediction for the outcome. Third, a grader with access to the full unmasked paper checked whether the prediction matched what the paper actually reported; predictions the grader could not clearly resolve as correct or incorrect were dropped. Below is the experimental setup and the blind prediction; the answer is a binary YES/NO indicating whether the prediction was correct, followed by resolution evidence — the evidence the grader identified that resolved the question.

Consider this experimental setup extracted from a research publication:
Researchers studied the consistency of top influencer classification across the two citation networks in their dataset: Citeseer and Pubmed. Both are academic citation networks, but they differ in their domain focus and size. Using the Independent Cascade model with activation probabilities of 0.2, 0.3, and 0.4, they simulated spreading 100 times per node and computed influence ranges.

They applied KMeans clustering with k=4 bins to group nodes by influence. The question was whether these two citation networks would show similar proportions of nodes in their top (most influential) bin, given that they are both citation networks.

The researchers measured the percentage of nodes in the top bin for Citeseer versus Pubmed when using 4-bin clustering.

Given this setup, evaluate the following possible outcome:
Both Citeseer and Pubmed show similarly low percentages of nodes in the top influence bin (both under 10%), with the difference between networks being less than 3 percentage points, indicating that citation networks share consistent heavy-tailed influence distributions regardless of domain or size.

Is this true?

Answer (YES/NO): YES